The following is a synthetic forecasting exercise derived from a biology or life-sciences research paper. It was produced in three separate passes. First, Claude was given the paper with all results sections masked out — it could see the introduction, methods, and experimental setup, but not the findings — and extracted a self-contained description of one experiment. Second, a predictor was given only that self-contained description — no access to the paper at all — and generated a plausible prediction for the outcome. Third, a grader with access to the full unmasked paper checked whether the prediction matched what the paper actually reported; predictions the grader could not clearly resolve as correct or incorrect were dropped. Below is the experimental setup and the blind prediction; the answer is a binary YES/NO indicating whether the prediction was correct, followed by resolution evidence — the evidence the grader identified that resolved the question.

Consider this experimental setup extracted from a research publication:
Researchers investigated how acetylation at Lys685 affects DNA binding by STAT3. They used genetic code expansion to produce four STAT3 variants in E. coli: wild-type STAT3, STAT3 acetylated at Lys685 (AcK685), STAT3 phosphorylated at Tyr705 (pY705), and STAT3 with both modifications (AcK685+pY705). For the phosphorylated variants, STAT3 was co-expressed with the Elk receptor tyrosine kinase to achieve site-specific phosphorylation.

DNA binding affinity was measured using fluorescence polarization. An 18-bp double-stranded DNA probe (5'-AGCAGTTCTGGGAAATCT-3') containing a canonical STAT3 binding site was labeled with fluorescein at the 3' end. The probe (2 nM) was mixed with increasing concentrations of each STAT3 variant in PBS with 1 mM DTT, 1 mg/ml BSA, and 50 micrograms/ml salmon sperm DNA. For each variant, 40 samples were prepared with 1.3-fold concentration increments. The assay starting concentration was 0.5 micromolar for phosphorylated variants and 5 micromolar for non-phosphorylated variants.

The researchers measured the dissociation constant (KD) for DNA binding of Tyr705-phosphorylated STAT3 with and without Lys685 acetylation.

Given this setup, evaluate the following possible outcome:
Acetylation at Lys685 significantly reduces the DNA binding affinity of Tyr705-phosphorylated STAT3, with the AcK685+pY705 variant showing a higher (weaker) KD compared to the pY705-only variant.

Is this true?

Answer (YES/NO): NO